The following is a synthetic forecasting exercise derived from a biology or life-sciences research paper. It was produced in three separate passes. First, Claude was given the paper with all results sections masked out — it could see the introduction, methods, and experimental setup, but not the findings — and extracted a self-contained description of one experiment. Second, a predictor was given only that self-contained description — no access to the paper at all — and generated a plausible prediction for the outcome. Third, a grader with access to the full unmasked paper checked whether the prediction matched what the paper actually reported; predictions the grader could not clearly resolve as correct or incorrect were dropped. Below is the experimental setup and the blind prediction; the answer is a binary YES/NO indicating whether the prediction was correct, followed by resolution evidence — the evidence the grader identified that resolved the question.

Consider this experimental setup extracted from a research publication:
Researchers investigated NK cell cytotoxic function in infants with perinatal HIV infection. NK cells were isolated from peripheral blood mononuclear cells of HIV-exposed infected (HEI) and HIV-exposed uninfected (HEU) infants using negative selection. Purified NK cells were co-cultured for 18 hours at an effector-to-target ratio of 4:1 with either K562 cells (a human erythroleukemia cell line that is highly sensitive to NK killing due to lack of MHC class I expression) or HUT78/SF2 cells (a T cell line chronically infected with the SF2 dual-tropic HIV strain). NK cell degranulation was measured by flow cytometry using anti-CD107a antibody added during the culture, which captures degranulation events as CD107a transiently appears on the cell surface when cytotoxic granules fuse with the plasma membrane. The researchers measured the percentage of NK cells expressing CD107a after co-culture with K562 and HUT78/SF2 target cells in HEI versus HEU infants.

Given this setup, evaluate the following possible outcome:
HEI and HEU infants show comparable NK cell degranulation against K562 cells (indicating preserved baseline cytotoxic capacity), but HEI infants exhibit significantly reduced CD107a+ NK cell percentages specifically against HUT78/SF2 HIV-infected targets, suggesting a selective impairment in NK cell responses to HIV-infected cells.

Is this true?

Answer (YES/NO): NO